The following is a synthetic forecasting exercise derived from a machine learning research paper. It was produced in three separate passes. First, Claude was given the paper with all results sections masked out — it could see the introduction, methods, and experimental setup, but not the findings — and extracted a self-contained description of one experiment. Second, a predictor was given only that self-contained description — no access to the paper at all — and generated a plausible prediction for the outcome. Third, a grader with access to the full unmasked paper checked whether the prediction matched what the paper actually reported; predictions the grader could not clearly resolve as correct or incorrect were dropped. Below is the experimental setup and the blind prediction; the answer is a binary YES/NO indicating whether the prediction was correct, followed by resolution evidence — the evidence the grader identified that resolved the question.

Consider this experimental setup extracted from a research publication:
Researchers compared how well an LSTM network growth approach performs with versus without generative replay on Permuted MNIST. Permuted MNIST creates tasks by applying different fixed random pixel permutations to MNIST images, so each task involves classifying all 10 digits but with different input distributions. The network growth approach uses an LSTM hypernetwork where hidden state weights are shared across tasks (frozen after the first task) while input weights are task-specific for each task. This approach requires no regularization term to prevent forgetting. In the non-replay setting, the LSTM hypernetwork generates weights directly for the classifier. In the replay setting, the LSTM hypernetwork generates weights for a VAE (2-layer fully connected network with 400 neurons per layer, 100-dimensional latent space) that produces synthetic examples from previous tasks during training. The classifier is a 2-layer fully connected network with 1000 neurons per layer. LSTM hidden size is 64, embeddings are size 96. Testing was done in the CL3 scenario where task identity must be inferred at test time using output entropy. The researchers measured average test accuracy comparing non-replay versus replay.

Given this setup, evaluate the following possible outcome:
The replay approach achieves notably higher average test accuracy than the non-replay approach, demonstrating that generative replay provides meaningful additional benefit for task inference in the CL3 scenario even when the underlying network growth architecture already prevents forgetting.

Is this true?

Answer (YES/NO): YES